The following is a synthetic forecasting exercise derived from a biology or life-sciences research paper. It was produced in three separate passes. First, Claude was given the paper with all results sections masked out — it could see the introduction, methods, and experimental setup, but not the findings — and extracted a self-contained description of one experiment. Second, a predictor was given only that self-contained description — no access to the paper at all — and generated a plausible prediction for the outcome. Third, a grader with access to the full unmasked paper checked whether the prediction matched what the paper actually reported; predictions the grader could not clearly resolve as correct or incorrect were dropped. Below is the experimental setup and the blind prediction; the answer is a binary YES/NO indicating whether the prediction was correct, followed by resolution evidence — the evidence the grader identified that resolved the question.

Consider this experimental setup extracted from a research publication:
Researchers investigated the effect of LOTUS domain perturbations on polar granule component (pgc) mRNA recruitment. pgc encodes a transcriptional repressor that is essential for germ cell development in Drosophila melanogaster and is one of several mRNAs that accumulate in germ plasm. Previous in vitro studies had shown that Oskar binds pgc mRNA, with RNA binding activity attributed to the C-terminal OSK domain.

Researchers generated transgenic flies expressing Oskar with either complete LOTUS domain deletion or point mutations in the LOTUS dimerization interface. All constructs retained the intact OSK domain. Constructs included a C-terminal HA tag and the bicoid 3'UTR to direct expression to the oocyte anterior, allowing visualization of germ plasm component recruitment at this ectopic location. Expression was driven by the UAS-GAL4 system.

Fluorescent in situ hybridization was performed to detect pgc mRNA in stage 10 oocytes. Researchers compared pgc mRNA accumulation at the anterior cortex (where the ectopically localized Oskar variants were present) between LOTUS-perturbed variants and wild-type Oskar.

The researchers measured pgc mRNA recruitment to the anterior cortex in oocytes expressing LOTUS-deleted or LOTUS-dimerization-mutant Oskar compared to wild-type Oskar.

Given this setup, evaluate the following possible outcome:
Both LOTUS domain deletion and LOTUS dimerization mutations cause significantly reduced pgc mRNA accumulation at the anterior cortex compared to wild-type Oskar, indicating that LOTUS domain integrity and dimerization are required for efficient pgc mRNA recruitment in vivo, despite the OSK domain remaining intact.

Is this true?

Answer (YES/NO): YES